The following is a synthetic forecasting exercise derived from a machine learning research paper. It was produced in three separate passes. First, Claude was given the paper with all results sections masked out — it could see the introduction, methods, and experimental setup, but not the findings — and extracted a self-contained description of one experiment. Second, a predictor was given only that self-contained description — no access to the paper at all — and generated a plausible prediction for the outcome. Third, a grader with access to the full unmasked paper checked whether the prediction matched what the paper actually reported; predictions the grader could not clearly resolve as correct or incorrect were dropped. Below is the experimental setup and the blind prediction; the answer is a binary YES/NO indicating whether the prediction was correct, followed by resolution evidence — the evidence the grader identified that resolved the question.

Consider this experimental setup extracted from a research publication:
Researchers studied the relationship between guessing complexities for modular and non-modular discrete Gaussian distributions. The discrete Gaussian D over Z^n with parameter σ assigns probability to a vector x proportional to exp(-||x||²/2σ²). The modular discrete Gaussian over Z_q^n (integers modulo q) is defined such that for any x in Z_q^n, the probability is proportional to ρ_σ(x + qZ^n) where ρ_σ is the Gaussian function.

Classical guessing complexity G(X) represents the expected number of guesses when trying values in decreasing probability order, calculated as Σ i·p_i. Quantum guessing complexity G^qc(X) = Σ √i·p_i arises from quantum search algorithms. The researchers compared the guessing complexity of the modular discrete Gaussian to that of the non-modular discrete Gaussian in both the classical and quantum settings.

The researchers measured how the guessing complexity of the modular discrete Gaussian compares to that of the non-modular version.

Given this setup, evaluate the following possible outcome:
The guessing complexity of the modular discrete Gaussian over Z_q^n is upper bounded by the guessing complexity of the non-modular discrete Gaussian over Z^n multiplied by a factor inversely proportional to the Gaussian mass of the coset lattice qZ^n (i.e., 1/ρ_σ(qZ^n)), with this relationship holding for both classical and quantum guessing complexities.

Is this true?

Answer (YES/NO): NO